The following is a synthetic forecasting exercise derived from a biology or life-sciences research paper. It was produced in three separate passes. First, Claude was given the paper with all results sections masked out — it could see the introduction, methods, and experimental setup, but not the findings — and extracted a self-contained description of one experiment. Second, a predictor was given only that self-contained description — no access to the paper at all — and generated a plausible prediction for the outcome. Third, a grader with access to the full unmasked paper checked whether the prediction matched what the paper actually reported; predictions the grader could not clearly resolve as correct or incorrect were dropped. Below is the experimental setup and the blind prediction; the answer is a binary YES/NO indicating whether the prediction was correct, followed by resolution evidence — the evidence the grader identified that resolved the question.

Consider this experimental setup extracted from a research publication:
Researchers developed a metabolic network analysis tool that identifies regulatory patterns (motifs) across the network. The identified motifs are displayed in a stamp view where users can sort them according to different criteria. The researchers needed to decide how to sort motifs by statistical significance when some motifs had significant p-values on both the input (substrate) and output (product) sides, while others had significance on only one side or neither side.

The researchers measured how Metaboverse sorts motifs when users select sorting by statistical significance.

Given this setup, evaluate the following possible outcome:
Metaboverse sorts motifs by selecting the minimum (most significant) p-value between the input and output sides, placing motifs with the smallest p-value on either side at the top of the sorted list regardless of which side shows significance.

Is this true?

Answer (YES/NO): NO